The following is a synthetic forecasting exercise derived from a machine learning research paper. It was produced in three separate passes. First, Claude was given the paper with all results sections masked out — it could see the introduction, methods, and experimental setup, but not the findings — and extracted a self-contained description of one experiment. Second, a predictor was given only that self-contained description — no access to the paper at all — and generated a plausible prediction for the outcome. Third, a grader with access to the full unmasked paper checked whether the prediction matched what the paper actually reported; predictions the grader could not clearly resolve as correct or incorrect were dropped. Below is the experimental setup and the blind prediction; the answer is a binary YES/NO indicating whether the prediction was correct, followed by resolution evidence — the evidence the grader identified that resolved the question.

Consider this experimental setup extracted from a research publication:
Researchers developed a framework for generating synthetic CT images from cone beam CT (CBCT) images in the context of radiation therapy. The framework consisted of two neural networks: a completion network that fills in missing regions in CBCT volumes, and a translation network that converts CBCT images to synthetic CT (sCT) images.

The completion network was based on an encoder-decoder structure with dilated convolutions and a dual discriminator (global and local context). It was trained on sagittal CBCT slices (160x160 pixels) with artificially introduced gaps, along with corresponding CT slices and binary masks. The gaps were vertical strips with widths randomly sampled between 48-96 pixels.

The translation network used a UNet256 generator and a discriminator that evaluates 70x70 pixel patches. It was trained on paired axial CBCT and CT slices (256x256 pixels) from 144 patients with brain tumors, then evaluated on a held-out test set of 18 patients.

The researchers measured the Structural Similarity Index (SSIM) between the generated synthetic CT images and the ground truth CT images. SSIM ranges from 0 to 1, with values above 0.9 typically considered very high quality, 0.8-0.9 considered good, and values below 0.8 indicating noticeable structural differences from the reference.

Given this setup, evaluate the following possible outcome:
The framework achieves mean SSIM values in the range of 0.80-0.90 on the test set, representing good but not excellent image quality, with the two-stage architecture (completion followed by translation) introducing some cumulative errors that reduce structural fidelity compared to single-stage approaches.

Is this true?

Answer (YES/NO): NO